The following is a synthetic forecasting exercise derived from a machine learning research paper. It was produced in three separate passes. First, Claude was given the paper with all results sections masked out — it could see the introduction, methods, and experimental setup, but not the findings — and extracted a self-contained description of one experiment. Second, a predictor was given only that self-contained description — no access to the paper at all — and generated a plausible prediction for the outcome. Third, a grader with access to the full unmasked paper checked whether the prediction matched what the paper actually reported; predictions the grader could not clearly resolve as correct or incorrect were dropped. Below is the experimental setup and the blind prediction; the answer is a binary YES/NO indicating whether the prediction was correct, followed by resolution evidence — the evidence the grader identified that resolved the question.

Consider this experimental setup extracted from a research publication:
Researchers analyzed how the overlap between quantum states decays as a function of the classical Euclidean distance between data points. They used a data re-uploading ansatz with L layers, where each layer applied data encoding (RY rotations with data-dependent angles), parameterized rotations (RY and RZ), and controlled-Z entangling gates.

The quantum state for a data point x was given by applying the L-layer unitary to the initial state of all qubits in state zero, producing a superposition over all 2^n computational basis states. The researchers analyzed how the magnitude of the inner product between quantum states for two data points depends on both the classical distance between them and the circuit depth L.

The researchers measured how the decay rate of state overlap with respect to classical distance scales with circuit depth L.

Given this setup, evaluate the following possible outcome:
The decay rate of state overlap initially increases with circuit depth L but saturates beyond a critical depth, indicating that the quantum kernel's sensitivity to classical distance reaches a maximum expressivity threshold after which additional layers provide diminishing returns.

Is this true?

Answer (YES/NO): NO